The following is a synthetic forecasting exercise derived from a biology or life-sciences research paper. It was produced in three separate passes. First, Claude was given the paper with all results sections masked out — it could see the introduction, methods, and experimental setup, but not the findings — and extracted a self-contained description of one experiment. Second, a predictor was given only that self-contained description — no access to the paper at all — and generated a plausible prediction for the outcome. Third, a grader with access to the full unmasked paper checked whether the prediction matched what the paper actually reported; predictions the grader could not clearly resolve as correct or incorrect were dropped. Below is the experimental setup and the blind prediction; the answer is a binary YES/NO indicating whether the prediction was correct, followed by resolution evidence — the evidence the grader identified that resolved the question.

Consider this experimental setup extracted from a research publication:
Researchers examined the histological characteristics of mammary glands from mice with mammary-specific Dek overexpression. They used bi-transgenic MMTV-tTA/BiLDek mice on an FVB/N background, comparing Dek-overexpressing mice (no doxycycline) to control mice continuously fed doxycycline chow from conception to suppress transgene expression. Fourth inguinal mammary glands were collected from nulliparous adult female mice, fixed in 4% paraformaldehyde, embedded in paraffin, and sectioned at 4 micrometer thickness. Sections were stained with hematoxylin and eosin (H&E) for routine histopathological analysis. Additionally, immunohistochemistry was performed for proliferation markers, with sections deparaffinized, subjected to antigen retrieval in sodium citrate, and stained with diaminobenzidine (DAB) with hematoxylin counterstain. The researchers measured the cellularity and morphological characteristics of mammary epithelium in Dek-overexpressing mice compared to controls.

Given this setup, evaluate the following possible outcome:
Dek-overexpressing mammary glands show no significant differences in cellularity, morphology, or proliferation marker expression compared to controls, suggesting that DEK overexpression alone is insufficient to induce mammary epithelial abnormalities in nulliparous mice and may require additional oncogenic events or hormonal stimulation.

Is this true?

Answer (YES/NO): NO